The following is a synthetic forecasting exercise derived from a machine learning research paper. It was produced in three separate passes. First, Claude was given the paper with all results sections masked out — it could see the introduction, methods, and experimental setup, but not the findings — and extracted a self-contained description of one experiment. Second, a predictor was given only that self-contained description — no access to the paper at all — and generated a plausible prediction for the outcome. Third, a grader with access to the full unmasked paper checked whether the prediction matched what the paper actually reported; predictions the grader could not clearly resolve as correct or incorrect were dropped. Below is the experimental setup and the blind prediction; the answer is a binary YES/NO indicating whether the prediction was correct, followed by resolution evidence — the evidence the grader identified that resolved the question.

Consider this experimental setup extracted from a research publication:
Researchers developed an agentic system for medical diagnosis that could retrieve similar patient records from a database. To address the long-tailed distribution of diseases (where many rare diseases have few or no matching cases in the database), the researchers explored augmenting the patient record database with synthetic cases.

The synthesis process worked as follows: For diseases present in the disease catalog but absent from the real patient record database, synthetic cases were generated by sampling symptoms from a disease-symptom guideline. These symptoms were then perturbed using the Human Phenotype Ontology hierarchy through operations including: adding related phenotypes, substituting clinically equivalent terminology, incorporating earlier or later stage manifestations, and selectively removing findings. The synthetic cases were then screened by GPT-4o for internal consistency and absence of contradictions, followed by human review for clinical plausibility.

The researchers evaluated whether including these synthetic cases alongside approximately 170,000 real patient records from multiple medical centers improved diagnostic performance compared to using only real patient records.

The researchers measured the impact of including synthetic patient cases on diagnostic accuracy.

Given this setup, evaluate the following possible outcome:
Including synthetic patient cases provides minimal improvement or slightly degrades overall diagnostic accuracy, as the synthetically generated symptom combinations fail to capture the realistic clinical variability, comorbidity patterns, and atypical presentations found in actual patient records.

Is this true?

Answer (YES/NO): YES